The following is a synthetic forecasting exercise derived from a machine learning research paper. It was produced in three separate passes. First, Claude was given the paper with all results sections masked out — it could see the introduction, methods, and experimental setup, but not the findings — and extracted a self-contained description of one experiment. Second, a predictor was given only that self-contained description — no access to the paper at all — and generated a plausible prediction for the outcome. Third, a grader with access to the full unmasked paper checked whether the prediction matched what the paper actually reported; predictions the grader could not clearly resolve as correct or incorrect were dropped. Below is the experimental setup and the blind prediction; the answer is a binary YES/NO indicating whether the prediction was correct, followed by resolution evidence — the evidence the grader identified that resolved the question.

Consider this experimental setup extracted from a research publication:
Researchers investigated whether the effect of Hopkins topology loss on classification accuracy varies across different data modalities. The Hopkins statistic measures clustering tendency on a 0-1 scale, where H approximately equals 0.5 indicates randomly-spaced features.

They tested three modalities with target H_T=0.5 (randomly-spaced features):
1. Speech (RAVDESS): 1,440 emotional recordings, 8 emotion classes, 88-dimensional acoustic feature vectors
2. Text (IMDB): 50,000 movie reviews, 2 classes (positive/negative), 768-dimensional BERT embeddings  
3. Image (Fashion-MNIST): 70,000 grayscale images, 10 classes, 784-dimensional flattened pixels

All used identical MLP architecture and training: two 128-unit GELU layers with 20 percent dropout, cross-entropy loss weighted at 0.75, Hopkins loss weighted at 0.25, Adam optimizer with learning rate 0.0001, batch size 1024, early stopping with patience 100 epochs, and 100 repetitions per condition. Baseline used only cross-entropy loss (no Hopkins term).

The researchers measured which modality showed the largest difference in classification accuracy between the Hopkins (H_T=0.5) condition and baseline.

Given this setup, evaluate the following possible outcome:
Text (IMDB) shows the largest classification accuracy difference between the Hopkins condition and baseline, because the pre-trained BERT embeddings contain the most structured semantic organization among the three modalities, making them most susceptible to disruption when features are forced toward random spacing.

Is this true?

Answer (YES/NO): YES